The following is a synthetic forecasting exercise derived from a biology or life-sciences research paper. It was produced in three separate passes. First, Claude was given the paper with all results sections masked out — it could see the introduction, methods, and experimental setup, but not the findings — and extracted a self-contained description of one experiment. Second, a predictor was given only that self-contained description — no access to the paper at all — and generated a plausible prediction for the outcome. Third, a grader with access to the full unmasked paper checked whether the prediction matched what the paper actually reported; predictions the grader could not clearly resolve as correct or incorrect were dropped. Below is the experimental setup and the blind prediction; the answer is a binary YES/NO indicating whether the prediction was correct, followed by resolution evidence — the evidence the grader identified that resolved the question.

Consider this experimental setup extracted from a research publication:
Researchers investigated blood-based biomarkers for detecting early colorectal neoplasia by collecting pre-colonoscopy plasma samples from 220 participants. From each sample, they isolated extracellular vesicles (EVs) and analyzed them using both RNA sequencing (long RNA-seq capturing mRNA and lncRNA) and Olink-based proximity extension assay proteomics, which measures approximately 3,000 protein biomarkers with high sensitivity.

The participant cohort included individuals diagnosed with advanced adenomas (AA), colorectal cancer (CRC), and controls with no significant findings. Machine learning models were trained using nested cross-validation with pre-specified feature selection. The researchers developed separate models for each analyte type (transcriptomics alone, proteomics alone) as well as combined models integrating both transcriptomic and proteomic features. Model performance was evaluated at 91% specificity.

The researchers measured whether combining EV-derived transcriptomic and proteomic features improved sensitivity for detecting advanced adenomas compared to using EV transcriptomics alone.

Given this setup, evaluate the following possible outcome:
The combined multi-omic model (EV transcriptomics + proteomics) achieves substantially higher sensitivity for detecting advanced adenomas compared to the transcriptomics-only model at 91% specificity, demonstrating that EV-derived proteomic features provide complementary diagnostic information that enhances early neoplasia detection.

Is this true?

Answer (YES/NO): NO